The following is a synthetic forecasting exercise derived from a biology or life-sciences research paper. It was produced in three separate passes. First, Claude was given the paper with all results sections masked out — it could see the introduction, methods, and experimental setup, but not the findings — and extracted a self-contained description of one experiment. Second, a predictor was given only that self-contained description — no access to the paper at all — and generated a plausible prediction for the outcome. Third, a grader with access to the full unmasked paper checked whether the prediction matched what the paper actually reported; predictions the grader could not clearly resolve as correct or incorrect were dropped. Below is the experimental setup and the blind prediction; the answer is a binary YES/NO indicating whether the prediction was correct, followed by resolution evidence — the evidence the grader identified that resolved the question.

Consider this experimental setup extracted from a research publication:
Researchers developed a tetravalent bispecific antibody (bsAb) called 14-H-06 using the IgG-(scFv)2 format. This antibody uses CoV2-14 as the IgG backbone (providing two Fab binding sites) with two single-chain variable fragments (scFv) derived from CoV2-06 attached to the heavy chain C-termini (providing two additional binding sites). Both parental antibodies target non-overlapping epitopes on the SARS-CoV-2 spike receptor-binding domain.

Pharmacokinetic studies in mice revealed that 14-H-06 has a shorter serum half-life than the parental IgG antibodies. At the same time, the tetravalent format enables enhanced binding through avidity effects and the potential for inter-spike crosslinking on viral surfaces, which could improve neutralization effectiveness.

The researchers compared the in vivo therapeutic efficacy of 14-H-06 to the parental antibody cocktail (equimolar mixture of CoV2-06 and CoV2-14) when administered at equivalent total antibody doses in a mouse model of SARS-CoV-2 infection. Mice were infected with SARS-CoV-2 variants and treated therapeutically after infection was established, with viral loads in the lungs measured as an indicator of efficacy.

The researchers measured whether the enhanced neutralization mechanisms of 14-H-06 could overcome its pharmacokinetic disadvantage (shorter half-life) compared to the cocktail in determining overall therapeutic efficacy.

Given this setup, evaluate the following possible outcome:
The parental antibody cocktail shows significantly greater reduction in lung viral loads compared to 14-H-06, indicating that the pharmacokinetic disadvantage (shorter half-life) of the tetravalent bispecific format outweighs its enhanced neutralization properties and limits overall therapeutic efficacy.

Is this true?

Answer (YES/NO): NO